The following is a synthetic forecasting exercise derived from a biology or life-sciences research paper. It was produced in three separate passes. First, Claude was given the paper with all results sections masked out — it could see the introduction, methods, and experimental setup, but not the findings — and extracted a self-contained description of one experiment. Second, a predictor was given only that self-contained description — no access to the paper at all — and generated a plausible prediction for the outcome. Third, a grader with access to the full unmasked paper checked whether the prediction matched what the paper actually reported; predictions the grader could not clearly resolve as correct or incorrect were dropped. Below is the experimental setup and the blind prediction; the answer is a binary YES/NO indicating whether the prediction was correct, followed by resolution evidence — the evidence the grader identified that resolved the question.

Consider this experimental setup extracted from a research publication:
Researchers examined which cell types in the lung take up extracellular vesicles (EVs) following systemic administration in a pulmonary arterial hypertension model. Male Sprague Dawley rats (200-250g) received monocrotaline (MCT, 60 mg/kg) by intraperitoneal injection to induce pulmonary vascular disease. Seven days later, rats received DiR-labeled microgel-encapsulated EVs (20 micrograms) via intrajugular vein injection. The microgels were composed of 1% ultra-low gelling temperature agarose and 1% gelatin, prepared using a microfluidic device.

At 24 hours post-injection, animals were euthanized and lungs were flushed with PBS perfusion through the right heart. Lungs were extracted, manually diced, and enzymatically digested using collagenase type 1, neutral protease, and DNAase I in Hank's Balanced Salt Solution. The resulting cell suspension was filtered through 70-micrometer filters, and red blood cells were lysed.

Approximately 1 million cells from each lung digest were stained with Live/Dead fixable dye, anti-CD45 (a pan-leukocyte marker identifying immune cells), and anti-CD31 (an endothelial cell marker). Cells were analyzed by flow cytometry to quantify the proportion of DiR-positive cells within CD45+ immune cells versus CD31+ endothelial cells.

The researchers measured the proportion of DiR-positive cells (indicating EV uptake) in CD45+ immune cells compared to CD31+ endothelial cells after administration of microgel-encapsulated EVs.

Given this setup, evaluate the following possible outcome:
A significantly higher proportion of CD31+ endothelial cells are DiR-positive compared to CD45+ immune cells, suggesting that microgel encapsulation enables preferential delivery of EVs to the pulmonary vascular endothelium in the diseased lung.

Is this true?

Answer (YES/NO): NO